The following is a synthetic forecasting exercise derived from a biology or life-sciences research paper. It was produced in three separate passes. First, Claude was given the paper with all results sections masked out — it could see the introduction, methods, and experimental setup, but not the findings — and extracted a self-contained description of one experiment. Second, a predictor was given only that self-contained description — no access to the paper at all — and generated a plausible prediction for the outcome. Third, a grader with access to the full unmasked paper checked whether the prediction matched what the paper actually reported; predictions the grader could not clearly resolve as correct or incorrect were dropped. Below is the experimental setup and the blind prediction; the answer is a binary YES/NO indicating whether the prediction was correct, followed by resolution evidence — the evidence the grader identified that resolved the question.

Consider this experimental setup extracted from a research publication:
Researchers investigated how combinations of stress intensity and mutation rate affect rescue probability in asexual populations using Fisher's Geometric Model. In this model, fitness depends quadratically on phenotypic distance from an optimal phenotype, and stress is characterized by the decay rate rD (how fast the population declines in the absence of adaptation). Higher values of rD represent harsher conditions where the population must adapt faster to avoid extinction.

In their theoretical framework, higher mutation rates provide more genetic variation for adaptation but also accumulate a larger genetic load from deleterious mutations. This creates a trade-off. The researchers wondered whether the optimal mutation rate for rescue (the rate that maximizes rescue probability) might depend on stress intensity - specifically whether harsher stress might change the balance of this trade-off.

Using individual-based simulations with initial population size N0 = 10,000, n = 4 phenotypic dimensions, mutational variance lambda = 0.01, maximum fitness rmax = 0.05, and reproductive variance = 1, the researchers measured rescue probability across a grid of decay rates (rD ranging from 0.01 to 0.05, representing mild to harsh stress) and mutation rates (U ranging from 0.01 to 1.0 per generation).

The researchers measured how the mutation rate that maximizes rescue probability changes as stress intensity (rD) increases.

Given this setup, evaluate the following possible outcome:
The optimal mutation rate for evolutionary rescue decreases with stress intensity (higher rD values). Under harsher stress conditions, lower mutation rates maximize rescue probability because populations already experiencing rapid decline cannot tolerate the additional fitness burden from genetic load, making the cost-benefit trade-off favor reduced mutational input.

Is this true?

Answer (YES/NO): NO